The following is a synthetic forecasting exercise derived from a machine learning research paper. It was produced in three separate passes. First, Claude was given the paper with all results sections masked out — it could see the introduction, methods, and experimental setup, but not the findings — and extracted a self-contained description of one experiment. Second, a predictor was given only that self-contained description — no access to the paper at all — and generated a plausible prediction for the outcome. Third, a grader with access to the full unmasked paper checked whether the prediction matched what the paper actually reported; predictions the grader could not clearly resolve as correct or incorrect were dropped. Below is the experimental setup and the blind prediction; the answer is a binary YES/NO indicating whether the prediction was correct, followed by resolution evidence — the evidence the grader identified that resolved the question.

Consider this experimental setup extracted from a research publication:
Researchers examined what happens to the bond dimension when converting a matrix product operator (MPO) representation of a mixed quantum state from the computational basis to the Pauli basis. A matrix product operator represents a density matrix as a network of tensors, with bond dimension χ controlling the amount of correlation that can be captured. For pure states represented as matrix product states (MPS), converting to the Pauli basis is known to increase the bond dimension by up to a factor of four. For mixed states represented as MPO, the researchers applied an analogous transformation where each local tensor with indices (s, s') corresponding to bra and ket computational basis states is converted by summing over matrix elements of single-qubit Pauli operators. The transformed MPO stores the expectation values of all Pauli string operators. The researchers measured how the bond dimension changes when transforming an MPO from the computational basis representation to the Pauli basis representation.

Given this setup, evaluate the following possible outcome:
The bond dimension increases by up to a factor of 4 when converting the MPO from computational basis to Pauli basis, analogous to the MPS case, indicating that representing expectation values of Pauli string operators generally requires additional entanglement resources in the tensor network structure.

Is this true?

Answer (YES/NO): NO